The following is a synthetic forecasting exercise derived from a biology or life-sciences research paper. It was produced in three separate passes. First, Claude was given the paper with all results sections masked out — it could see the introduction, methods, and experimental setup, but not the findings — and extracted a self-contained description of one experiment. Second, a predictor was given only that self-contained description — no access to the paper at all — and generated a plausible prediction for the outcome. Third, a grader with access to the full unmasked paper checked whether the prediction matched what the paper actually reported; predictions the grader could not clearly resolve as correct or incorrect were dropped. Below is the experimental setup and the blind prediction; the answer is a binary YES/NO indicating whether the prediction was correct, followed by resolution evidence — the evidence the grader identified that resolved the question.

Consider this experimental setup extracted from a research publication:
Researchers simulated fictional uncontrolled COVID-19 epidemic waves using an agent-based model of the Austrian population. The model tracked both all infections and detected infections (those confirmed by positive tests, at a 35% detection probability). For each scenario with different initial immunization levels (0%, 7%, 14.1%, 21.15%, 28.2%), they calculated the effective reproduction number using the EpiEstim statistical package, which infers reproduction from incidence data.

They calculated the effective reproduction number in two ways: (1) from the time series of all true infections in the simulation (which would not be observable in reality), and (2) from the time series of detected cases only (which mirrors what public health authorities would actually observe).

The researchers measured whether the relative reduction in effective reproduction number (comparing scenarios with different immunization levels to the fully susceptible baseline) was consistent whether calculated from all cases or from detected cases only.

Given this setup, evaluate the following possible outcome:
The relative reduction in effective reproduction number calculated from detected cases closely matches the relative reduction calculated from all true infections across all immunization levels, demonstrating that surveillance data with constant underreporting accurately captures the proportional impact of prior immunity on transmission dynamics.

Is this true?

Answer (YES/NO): YES